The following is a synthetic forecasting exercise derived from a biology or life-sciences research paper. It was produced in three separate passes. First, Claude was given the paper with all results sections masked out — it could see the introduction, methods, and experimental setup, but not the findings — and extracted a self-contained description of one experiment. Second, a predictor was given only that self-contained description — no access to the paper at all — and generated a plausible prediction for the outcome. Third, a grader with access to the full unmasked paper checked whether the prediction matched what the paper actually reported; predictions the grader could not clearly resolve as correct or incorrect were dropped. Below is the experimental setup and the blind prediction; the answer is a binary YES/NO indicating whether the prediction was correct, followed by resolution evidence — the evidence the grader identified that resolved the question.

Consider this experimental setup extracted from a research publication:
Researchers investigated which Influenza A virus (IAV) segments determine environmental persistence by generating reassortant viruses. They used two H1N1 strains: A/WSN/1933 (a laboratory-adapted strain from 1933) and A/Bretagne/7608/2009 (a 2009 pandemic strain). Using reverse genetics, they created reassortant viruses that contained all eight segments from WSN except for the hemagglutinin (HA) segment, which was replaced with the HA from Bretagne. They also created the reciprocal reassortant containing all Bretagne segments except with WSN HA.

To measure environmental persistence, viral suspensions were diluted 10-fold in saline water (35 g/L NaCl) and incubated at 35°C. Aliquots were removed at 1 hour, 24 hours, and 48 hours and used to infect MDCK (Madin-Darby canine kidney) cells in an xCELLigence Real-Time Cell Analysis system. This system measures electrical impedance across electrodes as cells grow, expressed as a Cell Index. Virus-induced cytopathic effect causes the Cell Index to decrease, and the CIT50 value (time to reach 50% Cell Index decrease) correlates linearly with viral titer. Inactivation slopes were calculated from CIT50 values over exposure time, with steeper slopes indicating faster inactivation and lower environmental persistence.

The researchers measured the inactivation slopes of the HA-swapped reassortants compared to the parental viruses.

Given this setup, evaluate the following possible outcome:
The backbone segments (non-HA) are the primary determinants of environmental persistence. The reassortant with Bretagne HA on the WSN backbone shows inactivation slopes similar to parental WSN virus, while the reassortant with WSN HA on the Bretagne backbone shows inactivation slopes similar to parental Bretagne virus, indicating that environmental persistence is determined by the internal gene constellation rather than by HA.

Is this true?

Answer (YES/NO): NO